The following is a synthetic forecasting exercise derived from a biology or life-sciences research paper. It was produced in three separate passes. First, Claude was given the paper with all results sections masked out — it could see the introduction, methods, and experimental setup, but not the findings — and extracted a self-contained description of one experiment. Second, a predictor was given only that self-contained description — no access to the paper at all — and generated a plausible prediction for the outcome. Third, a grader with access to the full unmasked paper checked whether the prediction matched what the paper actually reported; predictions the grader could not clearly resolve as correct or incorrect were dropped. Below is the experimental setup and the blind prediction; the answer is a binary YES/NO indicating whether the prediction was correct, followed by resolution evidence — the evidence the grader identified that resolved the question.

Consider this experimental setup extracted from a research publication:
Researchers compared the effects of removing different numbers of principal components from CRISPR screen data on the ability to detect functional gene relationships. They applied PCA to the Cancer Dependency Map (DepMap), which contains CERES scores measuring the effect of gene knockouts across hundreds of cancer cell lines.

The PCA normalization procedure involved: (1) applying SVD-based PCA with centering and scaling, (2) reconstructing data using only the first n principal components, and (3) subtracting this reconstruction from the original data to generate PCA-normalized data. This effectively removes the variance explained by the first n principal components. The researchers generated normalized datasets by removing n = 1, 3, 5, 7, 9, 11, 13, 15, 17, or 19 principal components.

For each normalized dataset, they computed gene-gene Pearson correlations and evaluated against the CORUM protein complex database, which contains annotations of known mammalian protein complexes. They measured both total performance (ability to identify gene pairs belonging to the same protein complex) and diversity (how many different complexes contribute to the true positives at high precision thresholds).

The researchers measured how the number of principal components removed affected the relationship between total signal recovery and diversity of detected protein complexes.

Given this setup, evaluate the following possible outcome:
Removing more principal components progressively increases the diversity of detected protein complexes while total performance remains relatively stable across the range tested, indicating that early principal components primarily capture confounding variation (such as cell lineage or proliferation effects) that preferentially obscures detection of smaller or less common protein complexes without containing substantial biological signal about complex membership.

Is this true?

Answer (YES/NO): NO